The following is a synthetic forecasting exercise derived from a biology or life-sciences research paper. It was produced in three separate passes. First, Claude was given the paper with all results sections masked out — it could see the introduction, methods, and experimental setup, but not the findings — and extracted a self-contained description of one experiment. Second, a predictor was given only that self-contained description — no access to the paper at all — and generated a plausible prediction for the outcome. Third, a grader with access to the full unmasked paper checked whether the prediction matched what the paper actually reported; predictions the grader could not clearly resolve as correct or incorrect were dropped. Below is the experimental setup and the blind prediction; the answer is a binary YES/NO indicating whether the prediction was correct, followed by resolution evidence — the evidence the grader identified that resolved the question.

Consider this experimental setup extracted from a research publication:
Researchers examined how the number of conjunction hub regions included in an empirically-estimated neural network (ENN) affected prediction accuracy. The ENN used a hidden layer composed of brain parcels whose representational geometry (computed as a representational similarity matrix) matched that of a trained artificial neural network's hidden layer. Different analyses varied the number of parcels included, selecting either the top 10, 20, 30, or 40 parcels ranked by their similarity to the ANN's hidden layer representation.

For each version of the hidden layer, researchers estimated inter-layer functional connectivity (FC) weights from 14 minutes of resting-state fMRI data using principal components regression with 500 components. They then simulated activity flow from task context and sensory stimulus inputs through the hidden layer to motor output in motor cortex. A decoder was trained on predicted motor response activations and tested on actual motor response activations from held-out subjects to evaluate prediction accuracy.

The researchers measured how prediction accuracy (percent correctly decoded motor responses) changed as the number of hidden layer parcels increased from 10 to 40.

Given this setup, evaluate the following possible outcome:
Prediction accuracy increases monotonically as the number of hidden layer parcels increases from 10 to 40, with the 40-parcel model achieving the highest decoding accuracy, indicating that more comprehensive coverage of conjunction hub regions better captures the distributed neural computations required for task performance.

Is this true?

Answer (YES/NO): NO